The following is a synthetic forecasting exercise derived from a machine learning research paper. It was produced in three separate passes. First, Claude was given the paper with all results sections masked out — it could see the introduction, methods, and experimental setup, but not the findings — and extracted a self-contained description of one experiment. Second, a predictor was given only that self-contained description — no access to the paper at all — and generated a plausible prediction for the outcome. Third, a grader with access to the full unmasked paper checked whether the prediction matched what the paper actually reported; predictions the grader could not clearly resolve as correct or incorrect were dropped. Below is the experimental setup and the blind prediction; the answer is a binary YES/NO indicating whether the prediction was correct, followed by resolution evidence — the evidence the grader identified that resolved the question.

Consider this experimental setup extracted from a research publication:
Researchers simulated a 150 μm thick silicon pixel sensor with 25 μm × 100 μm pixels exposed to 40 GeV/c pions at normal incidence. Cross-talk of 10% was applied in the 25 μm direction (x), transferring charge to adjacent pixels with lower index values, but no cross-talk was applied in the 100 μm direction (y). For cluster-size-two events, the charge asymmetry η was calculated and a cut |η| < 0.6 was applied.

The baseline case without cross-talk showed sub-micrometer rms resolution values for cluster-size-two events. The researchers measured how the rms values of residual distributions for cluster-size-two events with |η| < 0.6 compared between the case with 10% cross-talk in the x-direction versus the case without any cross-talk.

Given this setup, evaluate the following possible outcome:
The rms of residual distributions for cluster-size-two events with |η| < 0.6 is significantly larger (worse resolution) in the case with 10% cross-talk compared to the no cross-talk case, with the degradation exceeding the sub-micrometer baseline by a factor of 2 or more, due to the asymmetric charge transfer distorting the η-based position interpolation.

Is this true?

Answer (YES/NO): NO